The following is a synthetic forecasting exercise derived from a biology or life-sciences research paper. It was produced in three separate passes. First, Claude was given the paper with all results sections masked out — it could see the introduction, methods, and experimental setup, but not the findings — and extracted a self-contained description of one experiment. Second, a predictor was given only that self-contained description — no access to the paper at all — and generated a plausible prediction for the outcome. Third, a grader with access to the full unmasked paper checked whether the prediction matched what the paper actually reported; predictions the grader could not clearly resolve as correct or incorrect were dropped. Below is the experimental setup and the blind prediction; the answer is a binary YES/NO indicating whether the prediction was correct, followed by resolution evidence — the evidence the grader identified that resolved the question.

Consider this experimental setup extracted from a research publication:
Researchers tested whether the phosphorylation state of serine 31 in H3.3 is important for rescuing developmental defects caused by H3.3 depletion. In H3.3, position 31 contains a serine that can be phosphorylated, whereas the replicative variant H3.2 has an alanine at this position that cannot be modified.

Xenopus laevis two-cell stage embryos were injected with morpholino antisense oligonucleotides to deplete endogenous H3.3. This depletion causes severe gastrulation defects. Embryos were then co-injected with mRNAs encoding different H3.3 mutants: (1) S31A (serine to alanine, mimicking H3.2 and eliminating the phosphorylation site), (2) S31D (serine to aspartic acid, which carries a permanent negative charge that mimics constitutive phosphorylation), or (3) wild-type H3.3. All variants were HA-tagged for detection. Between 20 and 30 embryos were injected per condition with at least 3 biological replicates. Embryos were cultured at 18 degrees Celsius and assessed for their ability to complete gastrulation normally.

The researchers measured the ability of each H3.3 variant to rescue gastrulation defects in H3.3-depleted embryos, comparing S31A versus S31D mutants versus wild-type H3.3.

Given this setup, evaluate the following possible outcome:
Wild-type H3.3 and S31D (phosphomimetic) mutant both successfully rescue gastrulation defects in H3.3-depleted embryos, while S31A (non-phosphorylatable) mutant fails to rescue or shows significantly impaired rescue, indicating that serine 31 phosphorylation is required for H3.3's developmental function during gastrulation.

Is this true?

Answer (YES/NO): YES